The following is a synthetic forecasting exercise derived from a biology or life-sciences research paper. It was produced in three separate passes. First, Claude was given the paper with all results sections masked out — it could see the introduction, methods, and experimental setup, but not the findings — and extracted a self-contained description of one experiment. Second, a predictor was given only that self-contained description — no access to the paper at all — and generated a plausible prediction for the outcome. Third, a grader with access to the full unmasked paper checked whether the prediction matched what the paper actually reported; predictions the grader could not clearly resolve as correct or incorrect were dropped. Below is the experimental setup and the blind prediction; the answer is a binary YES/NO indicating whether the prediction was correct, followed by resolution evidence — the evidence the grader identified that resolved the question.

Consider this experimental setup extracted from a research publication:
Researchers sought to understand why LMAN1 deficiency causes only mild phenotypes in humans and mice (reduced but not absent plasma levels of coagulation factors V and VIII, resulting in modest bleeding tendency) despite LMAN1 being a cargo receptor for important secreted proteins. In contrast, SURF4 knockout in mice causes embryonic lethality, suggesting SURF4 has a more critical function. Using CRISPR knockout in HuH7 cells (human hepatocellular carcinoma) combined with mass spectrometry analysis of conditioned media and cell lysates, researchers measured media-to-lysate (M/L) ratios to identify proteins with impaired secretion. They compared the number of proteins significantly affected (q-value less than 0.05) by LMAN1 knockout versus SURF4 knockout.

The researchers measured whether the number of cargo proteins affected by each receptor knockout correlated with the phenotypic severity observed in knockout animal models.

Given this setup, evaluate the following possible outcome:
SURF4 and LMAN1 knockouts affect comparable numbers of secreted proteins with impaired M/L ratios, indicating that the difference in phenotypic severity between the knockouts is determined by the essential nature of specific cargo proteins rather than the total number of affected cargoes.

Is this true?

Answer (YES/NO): NO